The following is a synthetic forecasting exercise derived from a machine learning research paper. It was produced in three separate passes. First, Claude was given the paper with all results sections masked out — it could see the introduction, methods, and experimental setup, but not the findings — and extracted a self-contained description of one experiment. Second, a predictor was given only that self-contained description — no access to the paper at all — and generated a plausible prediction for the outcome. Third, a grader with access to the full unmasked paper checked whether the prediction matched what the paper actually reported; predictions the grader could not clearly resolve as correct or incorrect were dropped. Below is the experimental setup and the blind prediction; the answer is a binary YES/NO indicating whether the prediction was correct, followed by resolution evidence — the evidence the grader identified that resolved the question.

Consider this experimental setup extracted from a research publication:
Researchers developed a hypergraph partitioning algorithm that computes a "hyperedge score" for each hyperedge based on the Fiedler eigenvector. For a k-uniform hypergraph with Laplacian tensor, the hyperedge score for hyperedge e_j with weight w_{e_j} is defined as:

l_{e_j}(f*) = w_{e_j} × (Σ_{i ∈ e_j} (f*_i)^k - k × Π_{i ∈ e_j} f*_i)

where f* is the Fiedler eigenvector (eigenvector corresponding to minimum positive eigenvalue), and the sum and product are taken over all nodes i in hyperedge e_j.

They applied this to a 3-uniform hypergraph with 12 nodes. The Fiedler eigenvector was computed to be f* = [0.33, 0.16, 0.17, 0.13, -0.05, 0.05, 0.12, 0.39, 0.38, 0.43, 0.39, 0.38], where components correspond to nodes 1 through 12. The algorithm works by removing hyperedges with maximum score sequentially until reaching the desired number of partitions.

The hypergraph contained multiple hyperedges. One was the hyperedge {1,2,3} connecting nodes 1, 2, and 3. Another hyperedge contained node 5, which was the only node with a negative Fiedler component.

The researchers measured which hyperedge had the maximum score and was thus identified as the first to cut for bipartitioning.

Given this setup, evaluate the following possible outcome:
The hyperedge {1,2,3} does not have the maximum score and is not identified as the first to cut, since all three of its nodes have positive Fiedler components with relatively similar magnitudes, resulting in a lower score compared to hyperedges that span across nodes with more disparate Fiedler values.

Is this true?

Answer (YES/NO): NO